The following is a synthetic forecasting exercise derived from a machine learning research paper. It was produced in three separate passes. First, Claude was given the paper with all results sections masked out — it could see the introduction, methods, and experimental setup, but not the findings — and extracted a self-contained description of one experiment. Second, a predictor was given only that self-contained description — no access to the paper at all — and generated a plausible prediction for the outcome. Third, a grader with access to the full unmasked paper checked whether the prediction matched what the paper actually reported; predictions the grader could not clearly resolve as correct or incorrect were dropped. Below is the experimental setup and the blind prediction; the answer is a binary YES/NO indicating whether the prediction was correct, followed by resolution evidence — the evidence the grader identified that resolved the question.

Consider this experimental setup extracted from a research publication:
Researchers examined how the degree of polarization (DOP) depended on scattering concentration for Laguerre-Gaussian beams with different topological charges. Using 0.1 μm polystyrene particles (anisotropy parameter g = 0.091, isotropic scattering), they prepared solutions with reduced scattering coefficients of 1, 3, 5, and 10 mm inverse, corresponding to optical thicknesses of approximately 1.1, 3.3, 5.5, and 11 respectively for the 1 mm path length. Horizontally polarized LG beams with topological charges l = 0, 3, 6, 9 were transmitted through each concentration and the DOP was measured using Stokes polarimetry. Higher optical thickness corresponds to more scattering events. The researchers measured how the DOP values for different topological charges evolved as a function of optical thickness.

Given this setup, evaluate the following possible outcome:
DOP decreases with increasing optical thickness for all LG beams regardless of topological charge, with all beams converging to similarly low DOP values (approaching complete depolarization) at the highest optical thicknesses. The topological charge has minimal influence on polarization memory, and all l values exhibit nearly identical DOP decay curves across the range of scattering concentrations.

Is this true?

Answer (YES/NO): NO